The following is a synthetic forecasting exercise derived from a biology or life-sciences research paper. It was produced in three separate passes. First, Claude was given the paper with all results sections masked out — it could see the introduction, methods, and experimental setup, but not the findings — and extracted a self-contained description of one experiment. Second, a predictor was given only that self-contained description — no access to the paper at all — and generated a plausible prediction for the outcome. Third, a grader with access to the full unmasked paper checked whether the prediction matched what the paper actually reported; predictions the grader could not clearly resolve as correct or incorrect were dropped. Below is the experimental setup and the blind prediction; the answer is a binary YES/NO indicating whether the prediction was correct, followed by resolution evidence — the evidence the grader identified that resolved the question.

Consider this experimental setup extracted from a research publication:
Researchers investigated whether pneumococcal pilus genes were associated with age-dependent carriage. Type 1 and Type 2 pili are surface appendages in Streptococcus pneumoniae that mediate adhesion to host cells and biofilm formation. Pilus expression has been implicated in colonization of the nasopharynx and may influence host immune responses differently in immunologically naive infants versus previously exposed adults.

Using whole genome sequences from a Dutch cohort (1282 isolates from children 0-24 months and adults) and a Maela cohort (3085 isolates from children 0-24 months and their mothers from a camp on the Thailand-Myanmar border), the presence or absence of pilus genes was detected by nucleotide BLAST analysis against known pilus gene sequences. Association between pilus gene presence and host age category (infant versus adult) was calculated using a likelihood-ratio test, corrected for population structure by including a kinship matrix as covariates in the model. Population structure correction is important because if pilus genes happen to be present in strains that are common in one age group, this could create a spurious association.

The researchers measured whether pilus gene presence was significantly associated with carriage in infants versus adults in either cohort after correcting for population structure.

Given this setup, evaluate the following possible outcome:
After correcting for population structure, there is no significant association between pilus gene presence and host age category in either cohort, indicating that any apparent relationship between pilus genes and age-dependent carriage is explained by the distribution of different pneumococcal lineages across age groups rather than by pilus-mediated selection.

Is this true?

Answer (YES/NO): YES